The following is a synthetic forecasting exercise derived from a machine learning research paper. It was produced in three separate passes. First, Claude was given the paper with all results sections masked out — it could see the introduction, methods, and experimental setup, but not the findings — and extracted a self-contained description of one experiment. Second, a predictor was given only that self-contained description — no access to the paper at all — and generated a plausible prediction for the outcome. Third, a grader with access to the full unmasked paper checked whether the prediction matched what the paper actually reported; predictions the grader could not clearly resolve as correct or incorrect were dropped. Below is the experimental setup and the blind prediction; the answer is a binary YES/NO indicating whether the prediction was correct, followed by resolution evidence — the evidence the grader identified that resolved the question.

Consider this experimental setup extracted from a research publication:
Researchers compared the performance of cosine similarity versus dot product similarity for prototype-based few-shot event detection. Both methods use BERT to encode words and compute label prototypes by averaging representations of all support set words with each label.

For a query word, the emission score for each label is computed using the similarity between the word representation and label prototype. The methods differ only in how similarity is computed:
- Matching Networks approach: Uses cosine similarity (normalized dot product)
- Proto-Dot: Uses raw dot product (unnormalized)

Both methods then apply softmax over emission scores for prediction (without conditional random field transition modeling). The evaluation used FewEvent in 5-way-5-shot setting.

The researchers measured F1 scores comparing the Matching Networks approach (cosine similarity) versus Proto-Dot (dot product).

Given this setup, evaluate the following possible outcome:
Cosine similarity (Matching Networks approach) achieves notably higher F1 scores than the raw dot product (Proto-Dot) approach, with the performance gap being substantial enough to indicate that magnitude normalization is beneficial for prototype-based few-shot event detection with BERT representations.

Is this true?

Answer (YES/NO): NO